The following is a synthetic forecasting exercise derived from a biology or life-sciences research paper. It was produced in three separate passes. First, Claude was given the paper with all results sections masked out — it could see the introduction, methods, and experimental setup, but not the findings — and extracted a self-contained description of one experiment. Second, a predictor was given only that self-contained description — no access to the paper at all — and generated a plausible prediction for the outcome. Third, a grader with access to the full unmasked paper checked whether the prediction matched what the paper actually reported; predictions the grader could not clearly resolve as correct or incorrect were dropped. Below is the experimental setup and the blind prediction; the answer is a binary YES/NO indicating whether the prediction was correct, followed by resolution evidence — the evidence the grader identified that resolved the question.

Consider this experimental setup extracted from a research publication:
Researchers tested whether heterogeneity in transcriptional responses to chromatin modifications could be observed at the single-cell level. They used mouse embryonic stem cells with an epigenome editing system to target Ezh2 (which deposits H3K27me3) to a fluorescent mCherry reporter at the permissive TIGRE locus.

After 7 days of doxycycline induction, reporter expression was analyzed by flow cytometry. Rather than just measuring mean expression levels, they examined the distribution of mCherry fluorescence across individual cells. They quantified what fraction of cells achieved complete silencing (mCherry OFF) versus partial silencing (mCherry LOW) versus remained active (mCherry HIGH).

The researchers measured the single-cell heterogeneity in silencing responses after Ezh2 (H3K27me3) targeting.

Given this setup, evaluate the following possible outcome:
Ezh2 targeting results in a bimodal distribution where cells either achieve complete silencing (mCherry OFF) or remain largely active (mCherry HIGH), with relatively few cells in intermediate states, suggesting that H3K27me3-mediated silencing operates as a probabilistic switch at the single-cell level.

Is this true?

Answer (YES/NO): NO